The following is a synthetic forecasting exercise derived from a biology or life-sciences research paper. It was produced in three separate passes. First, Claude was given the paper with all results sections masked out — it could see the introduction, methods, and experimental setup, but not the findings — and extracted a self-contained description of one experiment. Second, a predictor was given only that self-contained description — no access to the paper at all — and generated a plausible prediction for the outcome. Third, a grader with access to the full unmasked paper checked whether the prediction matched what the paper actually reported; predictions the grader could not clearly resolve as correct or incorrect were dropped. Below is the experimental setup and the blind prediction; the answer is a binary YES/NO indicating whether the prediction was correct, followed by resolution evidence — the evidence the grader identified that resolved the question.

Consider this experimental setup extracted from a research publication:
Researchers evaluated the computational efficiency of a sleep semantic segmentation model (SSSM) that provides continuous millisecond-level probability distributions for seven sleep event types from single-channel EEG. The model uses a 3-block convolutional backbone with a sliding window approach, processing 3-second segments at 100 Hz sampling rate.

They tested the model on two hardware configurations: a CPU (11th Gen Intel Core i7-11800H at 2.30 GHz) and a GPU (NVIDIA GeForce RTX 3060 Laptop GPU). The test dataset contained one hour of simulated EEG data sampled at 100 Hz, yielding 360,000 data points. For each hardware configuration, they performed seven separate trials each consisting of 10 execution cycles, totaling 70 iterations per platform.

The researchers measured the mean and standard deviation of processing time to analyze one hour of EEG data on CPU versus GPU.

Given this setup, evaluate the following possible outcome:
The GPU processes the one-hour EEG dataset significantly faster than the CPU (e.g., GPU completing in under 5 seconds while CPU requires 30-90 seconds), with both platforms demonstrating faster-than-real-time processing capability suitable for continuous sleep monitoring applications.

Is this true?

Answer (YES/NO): NO